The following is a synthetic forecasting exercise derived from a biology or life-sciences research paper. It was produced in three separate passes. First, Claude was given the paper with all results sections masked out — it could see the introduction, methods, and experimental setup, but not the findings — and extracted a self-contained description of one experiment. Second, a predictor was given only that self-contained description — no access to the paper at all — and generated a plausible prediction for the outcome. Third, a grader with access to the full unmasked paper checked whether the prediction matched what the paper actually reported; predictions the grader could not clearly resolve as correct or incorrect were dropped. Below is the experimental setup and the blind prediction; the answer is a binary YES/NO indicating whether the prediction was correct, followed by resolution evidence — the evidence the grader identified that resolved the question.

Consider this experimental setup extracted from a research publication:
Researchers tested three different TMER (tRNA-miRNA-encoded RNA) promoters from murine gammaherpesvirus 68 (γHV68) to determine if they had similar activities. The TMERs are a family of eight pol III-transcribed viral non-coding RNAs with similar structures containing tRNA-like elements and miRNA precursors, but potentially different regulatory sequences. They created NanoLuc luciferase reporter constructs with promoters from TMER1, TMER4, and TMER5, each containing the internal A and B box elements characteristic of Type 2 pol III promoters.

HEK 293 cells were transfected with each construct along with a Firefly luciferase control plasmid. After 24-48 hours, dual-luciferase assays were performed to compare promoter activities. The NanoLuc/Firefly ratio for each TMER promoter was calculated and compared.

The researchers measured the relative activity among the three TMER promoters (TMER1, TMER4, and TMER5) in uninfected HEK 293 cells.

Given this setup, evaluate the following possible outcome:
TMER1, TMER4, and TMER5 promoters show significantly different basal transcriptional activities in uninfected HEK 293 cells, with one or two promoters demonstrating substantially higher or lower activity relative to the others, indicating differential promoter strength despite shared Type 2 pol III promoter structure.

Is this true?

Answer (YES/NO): NO